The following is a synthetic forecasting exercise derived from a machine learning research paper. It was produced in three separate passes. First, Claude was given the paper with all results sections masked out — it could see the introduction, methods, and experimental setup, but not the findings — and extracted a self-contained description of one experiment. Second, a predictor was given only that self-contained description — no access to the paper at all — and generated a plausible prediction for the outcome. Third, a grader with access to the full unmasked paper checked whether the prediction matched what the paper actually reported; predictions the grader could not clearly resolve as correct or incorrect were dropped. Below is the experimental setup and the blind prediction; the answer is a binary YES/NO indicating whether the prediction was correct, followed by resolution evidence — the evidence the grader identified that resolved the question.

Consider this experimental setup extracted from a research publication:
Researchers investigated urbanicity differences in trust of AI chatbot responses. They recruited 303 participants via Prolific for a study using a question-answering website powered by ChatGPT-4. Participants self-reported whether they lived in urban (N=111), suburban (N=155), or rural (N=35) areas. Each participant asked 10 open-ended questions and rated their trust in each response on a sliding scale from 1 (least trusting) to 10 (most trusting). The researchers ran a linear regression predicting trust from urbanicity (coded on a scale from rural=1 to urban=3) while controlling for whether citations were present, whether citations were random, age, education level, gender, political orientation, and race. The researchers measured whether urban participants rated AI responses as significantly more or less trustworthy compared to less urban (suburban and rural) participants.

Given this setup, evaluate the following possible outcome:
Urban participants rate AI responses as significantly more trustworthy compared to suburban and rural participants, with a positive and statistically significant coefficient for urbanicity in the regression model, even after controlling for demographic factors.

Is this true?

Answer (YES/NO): NO